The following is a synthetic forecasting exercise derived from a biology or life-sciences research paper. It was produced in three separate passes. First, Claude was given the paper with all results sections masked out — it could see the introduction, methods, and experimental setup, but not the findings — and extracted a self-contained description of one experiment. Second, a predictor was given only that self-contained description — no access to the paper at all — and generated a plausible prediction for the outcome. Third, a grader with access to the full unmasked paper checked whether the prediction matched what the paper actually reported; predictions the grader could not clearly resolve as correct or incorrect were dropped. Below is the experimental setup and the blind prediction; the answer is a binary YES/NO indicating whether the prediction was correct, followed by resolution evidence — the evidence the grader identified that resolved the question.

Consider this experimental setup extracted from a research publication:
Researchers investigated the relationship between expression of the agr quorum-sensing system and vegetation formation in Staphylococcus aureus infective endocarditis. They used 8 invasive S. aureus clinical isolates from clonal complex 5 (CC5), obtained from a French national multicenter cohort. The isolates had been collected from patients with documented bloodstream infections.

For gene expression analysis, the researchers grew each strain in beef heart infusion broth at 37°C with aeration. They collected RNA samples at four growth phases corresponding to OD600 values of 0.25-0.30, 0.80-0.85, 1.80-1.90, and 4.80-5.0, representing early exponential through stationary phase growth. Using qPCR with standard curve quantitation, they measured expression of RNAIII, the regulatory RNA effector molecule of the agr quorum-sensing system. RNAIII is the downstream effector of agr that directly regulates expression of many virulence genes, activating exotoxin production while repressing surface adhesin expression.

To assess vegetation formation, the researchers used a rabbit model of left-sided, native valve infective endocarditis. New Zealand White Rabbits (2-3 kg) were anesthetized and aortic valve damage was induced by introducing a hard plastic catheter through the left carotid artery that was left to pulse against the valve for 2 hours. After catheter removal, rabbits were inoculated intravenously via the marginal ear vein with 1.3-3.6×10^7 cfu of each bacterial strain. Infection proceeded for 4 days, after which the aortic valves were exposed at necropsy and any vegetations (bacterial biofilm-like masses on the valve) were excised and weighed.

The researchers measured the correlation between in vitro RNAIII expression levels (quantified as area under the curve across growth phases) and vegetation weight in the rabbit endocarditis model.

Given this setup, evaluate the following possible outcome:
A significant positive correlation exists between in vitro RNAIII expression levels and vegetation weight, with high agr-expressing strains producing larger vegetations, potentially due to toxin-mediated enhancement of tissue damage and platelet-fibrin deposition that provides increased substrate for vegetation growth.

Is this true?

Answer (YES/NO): NO